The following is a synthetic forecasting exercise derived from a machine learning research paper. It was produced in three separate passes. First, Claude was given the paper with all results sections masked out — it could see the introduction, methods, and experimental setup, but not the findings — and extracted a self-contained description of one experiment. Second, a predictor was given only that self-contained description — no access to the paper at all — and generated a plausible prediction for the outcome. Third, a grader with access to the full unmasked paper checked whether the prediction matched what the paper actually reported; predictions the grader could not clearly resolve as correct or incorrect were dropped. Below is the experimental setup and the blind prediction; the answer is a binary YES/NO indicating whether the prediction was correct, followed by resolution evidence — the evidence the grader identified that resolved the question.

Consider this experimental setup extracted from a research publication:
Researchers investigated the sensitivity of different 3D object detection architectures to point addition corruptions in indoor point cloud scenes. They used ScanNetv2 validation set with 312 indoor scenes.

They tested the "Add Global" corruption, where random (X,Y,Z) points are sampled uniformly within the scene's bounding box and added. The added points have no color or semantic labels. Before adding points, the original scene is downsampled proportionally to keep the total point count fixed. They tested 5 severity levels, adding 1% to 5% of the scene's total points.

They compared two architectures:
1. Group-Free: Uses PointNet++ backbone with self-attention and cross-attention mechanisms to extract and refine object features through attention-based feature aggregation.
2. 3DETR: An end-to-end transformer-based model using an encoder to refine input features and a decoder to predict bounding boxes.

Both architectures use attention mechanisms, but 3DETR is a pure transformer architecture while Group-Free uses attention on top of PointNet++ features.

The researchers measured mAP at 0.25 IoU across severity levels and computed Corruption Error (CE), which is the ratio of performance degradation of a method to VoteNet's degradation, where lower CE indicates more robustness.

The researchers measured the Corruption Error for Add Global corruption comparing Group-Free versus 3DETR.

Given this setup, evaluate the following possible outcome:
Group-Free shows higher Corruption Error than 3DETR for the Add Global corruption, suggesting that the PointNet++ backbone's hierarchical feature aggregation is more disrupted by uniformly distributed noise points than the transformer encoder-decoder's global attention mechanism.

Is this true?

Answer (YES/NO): NO